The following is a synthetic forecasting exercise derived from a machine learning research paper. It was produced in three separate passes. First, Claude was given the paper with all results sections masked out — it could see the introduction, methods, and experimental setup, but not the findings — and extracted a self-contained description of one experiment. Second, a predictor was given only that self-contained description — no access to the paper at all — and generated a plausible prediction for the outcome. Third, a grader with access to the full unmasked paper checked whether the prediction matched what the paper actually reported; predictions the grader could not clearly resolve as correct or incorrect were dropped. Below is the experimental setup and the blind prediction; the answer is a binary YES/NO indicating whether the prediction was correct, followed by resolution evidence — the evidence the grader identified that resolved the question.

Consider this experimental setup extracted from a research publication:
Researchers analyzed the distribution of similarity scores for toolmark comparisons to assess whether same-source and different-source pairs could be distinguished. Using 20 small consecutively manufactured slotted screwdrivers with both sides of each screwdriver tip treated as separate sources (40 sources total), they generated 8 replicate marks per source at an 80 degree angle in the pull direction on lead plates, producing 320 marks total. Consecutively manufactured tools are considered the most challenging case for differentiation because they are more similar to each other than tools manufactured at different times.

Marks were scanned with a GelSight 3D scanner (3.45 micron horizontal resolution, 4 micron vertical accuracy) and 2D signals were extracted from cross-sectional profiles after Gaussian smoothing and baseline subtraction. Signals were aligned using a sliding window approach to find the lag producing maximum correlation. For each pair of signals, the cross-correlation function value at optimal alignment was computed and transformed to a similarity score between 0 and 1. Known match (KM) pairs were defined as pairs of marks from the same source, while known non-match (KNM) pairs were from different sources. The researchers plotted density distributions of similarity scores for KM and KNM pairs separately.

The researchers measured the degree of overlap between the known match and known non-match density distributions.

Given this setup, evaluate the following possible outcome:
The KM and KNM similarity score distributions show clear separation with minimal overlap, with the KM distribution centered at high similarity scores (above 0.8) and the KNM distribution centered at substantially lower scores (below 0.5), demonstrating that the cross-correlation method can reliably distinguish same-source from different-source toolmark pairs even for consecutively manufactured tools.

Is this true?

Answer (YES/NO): YES